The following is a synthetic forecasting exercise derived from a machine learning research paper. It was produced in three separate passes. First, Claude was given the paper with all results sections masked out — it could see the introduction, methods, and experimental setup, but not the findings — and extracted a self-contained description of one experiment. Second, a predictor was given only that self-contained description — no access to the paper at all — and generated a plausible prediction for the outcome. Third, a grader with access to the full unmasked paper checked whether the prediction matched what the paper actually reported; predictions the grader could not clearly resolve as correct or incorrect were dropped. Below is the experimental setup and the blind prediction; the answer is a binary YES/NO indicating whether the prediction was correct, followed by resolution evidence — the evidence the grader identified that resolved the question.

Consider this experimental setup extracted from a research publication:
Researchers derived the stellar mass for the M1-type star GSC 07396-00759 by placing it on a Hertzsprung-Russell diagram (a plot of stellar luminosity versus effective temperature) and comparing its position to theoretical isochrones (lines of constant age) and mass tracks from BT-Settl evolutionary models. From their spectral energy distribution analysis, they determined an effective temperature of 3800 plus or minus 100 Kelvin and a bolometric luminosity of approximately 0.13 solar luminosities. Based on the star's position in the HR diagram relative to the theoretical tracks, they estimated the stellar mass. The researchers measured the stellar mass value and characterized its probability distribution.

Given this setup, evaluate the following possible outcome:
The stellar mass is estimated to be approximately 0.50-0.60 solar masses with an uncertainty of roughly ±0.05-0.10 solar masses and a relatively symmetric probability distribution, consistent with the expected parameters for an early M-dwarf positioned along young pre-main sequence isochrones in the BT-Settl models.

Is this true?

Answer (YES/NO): NO